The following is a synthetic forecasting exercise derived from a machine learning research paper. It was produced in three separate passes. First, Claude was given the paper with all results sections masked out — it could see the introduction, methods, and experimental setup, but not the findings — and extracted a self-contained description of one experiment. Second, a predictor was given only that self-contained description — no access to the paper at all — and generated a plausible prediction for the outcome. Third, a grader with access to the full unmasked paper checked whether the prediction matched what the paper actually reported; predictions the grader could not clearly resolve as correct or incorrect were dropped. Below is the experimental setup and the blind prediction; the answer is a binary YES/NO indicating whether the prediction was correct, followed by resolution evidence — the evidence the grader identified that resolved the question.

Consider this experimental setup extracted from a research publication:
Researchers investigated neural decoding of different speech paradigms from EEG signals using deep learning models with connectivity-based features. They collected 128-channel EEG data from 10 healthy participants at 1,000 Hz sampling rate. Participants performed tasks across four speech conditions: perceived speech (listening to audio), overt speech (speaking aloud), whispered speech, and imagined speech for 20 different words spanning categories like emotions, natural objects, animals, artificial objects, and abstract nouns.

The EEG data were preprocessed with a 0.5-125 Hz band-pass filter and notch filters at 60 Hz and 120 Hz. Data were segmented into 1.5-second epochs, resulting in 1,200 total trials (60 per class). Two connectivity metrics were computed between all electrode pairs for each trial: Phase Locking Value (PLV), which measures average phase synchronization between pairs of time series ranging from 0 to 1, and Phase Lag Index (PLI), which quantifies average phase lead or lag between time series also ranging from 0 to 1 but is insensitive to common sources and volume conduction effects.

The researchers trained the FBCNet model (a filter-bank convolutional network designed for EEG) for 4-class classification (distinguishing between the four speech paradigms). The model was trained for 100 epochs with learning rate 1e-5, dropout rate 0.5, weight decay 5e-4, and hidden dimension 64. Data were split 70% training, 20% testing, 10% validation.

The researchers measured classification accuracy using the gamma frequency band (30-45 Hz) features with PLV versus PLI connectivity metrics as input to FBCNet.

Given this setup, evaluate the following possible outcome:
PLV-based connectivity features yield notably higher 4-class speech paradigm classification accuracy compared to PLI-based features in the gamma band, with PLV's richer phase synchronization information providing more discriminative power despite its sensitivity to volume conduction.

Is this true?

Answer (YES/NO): NO